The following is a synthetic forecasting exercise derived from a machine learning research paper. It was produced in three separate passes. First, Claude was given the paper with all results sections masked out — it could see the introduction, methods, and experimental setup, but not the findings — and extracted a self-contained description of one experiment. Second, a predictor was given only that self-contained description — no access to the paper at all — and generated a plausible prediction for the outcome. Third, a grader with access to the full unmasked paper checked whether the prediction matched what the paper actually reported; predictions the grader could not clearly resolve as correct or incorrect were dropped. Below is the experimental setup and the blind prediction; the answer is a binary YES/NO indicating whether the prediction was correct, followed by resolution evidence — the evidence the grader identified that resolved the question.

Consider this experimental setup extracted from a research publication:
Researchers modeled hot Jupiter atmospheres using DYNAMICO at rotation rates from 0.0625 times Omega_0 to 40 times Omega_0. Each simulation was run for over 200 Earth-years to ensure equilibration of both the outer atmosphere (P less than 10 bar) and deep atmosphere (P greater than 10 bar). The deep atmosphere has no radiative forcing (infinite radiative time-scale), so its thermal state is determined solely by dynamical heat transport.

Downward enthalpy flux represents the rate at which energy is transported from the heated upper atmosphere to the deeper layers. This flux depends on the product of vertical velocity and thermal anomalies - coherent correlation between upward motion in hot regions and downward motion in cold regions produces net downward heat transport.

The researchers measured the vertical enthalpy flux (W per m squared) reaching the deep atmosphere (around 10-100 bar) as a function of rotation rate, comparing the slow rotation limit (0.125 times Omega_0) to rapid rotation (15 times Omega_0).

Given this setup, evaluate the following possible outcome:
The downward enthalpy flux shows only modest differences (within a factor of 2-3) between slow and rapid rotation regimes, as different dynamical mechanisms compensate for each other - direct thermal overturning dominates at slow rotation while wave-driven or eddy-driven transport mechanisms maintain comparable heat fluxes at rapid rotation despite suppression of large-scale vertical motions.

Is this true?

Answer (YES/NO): NO